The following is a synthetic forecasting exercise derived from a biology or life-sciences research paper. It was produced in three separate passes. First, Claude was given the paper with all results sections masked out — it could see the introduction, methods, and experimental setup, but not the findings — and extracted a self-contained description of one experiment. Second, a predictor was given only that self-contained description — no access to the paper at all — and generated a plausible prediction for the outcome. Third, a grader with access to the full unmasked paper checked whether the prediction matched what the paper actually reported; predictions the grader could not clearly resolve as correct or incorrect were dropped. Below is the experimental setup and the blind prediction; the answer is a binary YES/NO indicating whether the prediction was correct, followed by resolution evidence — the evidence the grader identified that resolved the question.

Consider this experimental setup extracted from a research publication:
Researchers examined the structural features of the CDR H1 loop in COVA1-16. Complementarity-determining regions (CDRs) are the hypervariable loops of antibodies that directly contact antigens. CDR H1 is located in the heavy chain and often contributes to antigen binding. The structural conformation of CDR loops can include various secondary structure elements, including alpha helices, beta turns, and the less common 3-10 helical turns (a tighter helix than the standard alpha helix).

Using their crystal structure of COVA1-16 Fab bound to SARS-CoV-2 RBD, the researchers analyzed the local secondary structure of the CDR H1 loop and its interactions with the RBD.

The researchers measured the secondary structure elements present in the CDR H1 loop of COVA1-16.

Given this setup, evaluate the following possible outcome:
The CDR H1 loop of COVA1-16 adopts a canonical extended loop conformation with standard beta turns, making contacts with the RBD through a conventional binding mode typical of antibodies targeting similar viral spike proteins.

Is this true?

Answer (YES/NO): NO